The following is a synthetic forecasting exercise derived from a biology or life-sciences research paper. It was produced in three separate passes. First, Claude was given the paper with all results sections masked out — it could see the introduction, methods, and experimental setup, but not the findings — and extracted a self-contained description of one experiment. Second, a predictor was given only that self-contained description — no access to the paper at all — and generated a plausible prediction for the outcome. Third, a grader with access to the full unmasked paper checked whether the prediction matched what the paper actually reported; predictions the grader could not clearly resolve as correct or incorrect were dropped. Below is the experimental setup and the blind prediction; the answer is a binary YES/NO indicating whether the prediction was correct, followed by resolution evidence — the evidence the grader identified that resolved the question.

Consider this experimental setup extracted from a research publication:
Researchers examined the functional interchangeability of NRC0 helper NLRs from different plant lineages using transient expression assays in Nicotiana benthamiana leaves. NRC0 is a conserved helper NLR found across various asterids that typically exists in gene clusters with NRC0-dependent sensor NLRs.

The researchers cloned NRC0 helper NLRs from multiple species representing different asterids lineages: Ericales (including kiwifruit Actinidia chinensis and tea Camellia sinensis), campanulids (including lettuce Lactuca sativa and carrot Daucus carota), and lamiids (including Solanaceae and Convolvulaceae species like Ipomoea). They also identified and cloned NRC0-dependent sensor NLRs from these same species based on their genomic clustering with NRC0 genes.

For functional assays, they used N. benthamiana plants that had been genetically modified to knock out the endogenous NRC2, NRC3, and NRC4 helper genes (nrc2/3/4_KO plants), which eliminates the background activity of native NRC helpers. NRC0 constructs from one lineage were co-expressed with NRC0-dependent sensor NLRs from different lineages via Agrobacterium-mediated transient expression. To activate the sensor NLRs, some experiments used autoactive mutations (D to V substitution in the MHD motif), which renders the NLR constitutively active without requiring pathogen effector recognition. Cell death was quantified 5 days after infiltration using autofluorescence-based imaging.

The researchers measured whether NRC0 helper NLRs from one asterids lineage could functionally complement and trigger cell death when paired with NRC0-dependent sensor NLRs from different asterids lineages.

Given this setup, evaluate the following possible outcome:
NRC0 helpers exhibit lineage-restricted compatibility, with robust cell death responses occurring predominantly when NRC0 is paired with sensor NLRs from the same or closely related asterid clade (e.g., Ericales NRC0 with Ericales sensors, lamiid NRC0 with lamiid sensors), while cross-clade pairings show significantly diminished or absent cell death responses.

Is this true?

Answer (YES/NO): NO